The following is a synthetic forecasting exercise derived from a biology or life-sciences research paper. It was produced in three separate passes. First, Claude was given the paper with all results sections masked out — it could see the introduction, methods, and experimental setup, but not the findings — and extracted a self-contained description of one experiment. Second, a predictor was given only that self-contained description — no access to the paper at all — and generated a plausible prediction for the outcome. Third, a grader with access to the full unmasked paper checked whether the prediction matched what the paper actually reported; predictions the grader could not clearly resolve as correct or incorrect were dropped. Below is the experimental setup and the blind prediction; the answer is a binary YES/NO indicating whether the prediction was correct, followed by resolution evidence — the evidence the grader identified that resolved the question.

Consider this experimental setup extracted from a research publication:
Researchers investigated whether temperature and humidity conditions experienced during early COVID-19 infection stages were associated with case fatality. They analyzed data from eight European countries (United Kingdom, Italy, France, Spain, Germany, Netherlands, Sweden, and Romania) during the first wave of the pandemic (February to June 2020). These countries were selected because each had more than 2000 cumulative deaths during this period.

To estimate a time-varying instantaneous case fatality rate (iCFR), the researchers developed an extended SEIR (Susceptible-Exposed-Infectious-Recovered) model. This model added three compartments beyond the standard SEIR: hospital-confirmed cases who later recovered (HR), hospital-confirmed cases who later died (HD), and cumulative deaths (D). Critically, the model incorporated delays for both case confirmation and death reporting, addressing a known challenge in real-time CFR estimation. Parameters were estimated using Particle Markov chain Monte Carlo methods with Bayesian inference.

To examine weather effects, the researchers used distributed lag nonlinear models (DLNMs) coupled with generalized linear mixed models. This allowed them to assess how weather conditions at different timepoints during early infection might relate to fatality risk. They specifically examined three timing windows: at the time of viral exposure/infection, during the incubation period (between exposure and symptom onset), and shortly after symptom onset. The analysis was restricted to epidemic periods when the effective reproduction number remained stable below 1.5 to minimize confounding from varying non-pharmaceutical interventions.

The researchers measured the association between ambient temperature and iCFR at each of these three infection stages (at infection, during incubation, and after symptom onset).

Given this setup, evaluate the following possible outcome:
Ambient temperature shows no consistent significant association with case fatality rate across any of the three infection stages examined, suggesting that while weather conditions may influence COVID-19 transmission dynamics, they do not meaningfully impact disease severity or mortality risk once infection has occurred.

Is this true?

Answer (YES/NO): NO